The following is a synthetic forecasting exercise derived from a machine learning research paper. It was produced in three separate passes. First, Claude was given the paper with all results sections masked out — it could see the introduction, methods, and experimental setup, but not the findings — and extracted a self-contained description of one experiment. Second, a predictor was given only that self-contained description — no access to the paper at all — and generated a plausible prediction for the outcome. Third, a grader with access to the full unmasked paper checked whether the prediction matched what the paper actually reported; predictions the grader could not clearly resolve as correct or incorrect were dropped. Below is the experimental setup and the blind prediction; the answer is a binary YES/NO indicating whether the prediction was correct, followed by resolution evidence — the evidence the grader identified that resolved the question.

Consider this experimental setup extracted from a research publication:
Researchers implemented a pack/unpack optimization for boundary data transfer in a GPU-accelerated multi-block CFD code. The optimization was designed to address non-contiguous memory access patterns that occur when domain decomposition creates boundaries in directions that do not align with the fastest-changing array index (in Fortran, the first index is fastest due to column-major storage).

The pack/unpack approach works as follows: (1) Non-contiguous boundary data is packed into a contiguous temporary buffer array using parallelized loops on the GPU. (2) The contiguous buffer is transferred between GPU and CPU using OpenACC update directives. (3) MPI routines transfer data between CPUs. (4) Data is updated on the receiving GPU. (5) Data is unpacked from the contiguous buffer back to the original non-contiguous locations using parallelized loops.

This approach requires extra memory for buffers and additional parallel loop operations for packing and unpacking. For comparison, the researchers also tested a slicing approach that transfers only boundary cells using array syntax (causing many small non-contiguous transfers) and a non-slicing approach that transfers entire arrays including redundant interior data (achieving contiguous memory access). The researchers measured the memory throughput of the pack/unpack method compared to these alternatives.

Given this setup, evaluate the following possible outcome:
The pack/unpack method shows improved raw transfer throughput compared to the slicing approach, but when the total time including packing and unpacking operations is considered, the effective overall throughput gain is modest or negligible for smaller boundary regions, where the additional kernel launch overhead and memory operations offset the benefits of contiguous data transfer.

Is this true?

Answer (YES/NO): NO